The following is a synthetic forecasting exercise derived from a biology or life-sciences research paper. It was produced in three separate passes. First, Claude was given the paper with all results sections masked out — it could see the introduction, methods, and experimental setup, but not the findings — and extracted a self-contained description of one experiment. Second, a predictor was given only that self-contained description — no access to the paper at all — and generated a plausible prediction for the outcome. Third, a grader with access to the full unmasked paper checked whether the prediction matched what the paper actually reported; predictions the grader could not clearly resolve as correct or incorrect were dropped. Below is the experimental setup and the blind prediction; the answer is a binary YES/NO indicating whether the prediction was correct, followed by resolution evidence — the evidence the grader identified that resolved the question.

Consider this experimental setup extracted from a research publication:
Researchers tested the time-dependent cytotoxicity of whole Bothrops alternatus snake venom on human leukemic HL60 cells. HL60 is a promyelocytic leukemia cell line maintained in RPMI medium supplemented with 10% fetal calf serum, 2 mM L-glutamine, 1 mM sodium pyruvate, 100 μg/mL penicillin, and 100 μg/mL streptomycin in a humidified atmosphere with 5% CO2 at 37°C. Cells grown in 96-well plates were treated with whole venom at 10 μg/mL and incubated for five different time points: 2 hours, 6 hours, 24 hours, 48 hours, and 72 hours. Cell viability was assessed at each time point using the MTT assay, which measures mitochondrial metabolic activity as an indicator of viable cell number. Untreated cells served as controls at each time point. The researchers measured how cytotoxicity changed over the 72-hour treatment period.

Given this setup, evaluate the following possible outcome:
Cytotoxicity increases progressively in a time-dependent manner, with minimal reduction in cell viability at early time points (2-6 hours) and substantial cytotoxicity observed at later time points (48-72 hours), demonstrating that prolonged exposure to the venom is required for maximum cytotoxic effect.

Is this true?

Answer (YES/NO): NO